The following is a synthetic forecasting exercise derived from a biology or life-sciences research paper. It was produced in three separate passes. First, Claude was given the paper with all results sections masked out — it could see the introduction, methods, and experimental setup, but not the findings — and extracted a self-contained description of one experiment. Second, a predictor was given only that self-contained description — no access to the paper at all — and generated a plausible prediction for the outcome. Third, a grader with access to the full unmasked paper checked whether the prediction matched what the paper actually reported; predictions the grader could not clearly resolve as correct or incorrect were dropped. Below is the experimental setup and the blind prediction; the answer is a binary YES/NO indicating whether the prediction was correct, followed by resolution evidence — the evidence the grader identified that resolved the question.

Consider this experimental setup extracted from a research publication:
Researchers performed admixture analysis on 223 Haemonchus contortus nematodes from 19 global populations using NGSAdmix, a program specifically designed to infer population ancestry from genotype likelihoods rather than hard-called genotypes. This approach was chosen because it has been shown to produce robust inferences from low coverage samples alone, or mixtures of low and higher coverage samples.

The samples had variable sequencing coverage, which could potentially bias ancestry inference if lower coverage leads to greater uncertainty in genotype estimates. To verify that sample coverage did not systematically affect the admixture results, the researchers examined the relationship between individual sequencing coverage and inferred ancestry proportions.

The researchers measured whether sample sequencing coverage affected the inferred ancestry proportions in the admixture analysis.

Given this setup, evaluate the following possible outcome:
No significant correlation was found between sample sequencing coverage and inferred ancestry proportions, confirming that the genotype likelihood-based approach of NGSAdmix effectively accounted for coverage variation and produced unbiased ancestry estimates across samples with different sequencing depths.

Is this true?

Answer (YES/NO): YES